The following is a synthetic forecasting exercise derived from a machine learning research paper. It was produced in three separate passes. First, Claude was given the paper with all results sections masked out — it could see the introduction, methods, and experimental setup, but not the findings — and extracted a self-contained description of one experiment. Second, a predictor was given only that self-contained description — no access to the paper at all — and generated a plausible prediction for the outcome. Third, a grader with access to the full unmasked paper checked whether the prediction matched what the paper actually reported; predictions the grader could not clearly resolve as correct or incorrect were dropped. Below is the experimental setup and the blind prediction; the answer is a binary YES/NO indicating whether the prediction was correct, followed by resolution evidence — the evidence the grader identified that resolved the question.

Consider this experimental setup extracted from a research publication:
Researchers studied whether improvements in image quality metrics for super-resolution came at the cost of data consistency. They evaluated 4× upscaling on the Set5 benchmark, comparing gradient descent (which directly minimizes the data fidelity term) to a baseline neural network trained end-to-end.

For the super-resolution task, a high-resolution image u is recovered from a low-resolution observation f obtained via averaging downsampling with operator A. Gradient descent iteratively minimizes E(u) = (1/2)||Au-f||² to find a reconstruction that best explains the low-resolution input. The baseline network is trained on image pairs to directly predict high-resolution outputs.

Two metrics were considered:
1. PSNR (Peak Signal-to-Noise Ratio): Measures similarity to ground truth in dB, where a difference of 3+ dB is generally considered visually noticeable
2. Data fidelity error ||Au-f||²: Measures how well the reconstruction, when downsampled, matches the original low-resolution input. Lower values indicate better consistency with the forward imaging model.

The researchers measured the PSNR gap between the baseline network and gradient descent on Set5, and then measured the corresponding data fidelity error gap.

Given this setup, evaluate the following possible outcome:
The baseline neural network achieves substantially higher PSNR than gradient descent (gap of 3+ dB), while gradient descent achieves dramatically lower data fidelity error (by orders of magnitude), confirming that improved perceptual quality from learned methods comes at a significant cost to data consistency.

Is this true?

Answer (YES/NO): NO